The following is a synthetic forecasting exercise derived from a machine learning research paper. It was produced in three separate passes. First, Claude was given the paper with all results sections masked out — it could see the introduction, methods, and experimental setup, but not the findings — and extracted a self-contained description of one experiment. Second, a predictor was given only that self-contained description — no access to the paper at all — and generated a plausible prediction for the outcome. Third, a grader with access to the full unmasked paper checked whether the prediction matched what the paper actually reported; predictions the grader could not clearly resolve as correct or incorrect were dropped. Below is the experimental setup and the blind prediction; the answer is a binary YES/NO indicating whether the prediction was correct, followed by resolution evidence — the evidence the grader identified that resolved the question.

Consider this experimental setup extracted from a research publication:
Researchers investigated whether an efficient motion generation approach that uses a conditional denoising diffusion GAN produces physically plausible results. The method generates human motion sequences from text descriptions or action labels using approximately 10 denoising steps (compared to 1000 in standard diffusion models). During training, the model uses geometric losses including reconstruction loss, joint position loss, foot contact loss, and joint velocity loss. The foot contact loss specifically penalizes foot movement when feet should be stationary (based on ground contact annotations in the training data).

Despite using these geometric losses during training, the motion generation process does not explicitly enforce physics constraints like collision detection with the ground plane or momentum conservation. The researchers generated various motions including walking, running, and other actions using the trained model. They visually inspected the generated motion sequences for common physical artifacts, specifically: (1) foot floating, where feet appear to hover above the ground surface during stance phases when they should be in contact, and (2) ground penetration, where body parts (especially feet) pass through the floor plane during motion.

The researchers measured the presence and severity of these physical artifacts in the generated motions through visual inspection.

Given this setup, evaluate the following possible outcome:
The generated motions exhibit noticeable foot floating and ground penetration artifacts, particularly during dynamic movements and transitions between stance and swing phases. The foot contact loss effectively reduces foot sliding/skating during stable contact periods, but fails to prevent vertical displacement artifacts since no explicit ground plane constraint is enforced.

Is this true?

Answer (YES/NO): NO